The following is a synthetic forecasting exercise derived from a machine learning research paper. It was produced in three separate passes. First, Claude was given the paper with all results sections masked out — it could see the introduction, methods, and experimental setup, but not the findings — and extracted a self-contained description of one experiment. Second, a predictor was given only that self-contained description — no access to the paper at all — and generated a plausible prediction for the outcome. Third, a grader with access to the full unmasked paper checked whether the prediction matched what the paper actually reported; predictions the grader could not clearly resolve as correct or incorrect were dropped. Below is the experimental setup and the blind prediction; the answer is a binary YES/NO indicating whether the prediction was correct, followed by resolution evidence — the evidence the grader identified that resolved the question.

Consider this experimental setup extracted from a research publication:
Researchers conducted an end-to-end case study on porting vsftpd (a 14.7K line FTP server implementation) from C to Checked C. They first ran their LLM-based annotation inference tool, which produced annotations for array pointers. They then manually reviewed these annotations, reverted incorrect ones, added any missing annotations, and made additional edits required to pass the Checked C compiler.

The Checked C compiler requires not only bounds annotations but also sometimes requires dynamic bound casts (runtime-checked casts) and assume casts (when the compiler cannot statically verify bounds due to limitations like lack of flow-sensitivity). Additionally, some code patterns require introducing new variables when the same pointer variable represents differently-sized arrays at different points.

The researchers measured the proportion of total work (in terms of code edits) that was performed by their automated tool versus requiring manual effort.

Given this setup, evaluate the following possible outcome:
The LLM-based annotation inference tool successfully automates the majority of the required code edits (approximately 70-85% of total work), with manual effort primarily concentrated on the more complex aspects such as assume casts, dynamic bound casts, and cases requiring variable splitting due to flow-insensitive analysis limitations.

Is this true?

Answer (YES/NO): NO